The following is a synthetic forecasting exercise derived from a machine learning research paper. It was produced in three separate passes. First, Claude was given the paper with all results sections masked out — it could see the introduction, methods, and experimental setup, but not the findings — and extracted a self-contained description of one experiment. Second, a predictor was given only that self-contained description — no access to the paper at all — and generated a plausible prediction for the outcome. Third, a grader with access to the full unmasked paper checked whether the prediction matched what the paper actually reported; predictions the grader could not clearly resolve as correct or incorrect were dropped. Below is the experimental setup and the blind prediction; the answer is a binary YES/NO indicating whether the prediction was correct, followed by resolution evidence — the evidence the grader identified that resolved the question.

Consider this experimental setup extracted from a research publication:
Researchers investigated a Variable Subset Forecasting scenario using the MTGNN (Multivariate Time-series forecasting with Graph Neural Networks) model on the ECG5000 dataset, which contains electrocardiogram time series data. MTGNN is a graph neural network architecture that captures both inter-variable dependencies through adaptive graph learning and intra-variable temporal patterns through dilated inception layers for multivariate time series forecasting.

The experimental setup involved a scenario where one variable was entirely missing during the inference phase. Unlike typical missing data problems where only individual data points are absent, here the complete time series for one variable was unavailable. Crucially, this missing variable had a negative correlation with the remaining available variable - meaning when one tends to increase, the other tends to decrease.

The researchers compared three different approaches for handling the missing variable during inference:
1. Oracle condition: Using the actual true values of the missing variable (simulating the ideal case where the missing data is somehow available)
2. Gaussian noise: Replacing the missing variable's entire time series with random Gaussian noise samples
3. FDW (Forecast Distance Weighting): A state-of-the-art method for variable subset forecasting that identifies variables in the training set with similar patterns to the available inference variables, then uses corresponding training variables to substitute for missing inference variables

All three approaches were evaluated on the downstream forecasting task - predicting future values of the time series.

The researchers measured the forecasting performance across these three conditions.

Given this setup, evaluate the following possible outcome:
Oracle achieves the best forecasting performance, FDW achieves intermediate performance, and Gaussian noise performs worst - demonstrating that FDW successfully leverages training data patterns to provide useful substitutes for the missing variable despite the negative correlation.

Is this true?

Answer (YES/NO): NO